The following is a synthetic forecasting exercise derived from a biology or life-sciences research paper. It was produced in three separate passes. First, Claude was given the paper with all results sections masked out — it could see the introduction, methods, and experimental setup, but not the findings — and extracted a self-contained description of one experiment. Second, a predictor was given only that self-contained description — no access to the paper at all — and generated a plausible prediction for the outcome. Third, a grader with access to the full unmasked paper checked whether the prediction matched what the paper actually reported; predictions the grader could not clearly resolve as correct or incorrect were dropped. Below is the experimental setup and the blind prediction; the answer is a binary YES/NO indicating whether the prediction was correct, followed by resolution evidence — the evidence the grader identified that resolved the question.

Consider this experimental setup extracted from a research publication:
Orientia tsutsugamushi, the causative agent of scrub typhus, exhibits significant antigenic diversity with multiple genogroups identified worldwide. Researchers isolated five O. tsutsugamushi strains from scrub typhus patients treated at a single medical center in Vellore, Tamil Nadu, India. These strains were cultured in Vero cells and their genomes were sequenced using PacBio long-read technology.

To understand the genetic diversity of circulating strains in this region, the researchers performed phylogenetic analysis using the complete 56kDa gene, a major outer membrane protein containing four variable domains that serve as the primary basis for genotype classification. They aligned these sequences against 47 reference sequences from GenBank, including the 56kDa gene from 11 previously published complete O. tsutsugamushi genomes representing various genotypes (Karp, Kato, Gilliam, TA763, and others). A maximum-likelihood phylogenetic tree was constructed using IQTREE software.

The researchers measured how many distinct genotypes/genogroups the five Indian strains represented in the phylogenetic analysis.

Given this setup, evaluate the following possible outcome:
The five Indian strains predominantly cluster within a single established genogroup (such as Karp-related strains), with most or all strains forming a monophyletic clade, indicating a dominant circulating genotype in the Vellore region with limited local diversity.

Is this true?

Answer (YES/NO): NO